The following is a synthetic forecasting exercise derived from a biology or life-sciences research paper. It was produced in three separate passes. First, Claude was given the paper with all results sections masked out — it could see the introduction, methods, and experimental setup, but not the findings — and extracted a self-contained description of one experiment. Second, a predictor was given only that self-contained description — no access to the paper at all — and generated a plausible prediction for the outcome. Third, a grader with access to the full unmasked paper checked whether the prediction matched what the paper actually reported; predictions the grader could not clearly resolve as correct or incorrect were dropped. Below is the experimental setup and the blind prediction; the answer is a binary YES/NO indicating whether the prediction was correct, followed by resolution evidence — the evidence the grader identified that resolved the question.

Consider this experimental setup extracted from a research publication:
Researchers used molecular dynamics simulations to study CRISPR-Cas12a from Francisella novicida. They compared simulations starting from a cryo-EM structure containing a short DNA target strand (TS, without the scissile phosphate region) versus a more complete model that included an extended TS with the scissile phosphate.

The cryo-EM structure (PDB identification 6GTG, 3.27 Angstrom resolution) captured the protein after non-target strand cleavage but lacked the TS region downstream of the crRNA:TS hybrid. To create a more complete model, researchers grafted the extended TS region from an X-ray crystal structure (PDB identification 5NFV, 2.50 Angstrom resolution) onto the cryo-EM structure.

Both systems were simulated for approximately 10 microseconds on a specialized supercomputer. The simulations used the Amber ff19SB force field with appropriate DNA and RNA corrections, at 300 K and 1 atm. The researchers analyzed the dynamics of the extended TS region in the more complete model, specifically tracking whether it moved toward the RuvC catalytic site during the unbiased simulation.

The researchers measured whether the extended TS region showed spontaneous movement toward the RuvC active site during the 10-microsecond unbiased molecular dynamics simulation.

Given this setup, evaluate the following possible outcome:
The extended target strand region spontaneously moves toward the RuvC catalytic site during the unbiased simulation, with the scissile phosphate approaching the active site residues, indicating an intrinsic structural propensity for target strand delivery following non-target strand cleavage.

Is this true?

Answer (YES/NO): YES